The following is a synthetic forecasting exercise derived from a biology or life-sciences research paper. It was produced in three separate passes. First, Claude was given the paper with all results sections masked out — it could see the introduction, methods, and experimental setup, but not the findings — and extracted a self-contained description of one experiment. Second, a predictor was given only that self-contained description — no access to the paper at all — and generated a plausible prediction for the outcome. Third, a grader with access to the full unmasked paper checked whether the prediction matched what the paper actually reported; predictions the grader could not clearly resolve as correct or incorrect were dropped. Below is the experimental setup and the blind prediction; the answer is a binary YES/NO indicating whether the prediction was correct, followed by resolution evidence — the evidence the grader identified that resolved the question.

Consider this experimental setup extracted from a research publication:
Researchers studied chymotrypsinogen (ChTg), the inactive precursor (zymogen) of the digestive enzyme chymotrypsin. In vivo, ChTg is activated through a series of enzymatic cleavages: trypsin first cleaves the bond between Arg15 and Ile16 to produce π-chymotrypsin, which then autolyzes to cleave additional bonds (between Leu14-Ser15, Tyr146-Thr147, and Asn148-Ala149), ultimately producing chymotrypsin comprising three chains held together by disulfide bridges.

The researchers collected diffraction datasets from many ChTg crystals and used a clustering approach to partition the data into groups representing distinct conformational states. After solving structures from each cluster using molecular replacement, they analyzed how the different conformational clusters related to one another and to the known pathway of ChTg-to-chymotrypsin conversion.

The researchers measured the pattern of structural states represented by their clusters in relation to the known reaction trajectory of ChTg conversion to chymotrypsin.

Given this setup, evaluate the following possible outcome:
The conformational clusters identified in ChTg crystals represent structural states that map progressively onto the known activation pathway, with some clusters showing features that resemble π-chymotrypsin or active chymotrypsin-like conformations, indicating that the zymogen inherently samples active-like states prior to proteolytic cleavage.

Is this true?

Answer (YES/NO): YES